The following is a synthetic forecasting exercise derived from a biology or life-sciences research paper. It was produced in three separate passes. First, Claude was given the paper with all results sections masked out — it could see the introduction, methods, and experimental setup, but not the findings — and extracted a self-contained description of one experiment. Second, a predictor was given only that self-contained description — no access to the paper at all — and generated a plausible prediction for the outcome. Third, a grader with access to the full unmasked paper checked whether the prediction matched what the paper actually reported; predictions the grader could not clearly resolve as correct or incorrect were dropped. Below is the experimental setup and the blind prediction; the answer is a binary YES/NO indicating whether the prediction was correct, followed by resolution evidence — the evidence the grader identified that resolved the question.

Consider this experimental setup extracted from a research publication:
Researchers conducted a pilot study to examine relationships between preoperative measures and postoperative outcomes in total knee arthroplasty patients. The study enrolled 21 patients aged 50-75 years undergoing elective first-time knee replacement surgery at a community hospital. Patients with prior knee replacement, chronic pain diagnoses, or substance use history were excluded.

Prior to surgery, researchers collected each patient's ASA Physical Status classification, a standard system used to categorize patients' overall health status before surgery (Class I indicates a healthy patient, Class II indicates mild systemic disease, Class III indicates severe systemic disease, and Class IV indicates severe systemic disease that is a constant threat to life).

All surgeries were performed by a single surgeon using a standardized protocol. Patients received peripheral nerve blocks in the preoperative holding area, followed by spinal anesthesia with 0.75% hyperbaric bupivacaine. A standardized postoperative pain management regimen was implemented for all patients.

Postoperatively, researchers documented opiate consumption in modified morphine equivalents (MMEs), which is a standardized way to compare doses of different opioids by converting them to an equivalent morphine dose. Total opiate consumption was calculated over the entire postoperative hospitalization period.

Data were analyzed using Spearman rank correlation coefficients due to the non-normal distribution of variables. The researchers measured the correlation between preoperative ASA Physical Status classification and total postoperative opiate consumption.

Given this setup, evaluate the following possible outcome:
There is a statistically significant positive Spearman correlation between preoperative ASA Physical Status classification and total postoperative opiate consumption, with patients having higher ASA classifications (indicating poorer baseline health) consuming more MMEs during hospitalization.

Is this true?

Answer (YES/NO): YES